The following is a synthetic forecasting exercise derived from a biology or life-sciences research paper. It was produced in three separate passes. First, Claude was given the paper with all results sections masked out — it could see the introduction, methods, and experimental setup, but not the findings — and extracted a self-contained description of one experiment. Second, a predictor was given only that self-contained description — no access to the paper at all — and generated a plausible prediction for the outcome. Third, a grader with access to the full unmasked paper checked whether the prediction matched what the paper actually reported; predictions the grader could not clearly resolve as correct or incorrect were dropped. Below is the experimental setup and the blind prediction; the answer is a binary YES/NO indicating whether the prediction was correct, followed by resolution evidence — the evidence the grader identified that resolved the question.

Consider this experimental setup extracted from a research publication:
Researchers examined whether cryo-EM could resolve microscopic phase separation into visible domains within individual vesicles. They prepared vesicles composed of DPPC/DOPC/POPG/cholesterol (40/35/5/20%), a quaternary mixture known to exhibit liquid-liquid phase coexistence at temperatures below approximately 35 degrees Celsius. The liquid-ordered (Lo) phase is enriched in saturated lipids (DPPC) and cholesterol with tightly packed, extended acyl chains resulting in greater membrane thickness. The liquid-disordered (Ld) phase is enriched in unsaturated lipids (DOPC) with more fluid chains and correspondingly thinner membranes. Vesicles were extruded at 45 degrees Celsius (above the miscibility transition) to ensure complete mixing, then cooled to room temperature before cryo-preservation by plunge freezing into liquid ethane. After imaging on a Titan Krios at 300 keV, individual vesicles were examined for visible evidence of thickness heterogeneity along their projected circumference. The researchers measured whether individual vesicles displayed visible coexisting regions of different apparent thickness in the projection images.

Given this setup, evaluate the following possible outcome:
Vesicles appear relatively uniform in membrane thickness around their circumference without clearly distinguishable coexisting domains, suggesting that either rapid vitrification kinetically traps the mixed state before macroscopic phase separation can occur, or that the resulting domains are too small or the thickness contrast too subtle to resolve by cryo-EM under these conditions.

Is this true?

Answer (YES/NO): NO